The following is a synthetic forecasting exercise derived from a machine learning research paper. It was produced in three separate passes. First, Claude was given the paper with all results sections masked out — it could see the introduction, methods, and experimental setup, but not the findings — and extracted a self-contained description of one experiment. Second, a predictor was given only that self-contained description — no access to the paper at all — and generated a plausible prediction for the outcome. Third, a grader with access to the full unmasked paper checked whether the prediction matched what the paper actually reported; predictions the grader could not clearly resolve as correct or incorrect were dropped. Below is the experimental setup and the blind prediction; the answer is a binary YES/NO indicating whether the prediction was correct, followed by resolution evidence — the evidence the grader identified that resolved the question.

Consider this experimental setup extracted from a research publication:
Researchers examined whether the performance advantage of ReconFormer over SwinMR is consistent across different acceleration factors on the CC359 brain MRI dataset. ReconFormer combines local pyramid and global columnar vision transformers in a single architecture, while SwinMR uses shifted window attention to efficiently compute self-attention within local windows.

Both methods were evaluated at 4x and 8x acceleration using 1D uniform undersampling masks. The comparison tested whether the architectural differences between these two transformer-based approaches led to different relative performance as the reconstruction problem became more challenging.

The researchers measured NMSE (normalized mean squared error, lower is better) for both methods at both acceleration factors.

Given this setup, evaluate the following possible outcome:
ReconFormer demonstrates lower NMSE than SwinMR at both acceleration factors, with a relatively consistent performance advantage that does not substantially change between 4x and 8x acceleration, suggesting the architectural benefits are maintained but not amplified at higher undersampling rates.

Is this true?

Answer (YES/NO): NO